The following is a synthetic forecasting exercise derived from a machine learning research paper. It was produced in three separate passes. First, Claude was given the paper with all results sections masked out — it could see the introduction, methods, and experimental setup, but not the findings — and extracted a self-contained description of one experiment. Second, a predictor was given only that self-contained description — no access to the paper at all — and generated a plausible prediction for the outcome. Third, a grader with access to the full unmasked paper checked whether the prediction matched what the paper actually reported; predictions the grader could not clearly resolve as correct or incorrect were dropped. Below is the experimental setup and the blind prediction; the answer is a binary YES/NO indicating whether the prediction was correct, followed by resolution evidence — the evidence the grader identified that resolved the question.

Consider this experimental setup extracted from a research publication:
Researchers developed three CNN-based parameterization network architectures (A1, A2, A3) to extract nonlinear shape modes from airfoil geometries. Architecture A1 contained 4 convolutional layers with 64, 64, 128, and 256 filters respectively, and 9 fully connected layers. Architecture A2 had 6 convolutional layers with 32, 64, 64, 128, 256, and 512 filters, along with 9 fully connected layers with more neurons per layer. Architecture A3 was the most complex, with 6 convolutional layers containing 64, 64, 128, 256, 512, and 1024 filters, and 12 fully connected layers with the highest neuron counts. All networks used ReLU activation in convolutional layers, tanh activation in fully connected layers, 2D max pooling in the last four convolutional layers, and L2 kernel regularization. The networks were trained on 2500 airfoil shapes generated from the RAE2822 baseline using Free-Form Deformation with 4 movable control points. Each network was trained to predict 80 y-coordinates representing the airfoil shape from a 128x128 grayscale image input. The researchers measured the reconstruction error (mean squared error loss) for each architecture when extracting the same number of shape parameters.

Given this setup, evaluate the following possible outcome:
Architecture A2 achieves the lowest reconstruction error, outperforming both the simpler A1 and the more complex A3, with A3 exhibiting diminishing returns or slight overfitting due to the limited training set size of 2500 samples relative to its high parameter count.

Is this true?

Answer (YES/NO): YES